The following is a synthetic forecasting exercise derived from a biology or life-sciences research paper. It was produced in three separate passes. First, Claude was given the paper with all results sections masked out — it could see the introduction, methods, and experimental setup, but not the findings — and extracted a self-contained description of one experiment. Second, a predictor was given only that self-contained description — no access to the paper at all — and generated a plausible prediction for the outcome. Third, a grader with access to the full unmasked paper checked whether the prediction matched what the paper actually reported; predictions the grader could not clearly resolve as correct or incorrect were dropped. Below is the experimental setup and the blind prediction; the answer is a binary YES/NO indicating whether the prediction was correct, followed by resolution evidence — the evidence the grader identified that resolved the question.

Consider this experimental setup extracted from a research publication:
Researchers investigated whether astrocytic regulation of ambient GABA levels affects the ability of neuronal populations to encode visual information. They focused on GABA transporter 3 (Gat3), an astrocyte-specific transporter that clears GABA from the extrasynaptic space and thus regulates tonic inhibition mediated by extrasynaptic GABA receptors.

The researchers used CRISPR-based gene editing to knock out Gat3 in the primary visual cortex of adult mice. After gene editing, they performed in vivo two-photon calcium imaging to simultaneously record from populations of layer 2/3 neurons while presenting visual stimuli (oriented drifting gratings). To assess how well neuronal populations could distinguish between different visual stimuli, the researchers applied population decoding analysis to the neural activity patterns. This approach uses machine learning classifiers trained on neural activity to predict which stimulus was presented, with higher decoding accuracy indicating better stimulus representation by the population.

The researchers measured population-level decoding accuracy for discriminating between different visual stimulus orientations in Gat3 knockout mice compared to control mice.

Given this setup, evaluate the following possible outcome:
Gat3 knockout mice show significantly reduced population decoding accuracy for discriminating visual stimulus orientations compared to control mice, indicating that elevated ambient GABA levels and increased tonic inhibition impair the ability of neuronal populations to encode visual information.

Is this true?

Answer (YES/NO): YES